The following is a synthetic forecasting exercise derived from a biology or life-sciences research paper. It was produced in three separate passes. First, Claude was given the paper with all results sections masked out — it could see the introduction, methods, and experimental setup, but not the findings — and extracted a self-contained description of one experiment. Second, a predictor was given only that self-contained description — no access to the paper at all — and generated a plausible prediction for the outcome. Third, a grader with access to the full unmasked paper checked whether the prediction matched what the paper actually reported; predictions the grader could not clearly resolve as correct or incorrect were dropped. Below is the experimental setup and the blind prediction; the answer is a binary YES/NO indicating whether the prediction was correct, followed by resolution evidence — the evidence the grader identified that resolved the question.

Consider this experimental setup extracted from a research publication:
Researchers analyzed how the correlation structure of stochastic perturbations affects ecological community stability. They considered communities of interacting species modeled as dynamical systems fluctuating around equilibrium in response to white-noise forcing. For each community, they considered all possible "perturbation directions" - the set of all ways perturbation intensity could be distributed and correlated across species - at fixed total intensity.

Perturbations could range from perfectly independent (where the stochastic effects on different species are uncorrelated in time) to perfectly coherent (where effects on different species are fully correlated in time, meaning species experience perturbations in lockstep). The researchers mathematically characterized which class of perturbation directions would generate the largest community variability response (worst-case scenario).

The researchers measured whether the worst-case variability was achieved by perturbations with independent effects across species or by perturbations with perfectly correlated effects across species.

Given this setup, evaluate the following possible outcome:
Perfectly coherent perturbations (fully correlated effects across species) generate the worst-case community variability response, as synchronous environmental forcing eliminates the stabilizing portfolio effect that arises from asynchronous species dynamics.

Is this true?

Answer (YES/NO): YES